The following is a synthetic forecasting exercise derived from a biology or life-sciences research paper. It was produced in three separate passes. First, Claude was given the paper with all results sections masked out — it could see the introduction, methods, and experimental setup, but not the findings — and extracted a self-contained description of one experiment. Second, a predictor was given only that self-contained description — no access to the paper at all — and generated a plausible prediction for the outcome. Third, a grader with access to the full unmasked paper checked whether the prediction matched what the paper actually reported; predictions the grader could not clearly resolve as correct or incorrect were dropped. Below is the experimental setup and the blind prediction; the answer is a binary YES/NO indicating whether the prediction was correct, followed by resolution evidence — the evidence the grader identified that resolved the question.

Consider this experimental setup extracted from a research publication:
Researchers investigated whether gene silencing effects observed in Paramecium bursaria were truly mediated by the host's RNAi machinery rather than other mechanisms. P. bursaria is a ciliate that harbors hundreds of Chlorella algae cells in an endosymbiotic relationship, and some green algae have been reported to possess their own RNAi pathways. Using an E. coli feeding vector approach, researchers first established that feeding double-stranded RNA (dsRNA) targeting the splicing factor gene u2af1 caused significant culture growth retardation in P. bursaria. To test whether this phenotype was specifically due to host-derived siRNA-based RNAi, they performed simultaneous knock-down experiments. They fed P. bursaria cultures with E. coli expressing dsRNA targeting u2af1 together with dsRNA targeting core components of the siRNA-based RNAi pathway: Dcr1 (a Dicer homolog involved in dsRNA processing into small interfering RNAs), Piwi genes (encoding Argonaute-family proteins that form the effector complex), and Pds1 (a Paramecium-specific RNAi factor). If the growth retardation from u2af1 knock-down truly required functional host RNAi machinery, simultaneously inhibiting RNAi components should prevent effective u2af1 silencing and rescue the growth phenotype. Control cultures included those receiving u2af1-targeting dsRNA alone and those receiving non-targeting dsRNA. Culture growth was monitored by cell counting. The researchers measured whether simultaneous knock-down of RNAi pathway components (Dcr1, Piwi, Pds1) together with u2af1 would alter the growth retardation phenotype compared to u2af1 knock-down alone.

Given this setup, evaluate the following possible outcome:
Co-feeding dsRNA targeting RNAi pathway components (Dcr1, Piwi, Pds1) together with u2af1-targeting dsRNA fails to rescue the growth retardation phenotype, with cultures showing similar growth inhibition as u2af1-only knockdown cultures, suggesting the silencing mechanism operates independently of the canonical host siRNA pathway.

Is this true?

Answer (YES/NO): NO